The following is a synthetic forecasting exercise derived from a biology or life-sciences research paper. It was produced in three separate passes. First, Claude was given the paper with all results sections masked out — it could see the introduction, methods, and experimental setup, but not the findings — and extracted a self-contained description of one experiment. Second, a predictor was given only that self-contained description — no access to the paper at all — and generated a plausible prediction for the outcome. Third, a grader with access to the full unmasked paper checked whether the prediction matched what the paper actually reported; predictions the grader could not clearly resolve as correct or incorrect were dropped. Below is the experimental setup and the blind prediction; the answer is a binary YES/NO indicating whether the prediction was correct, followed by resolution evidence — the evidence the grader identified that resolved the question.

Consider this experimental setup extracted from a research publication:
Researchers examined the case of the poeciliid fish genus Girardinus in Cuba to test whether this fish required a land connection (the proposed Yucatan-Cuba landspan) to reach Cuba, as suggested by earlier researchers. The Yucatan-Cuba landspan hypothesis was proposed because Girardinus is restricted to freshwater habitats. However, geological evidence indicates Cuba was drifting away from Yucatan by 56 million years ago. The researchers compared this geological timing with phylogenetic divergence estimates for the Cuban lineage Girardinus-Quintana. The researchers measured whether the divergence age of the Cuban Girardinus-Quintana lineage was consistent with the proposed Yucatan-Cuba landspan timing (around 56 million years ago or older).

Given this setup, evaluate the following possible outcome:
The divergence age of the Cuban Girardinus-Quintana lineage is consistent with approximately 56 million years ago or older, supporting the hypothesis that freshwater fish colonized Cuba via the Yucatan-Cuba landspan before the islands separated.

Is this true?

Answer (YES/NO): NO